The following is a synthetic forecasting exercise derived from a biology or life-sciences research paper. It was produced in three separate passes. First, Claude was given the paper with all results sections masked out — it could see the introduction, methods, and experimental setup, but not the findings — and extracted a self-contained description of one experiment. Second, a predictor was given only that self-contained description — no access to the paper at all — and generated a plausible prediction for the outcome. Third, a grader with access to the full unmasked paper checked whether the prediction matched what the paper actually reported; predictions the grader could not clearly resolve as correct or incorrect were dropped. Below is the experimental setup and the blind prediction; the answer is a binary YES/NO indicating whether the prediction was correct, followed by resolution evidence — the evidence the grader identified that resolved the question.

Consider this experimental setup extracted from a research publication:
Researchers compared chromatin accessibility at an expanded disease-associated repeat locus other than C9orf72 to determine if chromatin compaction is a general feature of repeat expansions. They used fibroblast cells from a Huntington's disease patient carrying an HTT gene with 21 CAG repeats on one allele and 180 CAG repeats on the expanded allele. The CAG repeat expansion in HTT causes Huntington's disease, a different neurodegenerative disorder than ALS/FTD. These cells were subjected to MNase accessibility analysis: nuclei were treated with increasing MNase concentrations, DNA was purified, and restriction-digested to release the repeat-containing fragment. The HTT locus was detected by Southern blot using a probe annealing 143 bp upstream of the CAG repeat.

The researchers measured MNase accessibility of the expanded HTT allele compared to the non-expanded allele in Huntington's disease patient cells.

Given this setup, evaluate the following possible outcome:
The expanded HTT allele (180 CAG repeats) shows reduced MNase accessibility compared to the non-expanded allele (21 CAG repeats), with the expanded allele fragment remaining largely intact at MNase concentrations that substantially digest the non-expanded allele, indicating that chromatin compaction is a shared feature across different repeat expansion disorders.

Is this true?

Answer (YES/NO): NO